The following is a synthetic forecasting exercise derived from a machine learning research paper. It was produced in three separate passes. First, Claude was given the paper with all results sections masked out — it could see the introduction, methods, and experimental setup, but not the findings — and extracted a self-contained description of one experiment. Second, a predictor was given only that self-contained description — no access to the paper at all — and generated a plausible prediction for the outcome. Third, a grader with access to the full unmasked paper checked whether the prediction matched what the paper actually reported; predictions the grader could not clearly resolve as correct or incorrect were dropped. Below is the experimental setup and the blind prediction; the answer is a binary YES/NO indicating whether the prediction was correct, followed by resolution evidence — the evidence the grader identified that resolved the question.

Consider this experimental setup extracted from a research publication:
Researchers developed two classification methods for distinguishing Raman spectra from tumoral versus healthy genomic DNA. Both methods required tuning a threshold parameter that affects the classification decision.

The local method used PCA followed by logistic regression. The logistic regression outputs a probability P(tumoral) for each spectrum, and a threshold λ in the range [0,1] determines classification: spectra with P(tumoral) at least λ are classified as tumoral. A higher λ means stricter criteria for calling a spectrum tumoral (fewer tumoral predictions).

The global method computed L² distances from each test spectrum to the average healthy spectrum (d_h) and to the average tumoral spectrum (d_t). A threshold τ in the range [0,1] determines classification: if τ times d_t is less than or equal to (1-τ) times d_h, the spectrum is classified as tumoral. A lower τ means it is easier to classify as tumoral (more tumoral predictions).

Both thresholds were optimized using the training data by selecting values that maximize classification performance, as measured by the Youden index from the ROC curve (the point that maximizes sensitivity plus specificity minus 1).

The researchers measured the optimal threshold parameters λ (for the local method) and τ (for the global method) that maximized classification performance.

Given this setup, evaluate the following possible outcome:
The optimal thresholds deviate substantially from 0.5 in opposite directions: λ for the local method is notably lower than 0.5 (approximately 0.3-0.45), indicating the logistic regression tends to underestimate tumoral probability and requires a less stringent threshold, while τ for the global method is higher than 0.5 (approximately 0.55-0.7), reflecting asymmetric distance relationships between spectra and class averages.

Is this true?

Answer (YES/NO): NO